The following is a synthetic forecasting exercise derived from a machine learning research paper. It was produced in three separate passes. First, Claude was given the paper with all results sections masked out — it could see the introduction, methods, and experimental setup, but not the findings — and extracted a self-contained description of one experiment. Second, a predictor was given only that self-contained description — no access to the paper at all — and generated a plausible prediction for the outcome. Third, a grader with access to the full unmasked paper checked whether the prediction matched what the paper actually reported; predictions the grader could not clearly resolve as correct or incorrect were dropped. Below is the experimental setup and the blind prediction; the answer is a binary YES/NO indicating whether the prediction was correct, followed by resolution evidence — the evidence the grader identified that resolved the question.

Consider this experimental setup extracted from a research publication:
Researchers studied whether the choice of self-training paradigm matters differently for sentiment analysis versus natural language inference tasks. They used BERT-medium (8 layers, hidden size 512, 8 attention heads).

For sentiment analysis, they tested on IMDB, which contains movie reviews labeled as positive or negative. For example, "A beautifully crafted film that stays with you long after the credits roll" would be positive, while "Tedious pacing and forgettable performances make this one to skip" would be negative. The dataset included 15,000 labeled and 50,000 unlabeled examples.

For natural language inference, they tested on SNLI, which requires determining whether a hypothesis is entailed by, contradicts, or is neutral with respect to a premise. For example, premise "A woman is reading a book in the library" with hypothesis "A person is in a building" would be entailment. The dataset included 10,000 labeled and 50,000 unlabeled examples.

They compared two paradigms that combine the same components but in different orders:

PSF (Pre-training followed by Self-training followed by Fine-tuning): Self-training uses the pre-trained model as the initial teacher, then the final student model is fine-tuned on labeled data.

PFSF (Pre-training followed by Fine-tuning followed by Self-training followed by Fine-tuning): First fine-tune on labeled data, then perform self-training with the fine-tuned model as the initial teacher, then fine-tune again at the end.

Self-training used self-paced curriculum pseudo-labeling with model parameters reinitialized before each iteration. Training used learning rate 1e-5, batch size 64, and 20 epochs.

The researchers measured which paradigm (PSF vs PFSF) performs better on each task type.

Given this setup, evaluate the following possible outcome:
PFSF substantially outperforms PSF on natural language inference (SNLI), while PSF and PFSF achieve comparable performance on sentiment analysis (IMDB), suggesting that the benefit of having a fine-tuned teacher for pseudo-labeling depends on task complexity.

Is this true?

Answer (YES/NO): NO